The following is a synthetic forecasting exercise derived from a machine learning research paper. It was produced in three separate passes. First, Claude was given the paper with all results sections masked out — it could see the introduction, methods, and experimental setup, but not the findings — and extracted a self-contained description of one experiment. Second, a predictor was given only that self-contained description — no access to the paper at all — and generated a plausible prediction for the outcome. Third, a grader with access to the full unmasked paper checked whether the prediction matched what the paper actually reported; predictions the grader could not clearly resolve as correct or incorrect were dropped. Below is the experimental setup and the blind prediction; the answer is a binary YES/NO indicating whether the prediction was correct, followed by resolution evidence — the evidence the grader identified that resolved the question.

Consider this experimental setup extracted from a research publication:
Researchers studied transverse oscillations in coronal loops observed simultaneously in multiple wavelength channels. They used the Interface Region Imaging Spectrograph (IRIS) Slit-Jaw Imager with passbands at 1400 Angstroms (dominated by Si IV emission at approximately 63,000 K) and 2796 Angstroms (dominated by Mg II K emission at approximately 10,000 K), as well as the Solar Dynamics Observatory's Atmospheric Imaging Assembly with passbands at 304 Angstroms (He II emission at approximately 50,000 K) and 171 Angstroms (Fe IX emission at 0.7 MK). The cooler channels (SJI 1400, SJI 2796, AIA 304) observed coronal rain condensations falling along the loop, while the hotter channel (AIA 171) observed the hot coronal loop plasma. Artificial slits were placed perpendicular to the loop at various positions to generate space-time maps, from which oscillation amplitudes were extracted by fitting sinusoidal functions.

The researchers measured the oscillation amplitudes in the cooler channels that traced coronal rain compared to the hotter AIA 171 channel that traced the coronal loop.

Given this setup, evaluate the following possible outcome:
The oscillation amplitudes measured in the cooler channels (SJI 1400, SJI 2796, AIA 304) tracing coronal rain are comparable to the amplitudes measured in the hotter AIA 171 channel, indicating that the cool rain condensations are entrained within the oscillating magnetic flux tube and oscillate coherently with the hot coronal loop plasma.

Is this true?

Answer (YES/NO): NO